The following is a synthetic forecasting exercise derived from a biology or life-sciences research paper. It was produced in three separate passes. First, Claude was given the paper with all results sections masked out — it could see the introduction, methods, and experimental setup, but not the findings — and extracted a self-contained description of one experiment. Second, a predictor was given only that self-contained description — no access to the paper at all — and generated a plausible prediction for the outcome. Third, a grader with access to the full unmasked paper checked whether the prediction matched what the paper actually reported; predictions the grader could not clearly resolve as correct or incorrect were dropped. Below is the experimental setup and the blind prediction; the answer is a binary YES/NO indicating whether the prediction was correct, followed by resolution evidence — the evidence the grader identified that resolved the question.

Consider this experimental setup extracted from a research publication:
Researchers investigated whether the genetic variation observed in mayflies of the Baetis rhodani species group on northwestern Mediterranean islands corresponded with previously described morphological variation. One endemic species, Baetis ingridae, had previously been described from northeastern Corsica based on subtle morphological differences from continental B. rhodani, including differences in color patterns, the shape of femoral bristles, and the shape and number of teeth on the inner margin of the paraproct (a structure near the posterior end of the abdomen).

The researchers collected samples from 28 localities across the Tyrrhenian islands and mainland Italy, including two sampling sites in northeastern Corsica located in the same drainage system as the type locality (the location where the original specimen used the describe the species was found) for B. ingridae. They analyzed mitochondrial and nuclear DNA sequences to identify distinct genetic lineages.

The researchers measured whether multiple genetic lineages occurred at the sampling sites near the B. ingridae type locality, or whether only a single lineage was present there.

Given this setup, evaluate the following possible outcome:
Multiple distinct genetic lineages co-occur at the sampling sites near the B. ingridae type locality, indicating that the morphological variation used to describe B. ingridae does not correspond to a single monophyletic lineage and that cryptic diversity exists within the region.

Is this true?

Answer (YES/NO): NO